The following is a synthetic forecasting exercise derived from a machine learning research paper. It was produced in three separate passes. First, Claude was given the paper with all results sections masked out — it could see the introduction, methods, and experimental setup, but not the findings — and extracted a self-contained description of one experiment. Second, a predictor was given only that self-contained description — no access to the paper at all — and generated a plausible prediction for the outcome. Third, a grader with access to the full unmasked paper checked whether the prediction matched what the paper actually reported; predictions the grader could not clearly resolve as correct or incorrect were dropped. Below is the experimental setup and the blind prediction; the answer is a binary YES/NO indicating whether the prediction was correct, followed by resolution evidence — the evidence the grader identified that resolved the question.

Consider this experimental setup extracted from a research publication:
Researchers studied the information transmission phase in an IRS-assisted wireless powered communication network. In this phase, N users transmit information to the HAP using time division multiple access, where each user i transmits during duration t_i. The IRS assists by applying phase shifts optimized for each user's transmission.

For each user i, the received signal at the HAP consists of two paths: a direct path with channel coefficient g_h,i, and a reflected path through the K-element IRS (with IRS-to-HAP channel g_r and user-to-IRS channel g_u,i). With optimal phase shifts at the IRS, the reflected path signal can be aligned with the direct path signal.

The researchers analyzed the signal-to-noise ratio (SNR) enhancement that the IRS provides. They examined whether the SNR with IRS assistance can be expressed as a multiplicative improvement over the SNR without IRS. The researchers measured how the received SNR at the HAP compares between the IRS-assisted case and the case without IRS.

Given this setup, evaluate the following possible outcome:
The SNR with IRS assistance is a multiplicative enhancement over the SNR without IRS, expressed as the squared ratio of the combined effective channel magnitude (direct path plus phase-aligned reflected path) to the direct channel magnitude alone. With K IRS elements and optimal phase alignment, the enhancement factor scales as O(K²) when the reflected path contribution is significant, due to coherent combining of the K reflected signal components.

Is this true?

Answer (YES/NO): NO